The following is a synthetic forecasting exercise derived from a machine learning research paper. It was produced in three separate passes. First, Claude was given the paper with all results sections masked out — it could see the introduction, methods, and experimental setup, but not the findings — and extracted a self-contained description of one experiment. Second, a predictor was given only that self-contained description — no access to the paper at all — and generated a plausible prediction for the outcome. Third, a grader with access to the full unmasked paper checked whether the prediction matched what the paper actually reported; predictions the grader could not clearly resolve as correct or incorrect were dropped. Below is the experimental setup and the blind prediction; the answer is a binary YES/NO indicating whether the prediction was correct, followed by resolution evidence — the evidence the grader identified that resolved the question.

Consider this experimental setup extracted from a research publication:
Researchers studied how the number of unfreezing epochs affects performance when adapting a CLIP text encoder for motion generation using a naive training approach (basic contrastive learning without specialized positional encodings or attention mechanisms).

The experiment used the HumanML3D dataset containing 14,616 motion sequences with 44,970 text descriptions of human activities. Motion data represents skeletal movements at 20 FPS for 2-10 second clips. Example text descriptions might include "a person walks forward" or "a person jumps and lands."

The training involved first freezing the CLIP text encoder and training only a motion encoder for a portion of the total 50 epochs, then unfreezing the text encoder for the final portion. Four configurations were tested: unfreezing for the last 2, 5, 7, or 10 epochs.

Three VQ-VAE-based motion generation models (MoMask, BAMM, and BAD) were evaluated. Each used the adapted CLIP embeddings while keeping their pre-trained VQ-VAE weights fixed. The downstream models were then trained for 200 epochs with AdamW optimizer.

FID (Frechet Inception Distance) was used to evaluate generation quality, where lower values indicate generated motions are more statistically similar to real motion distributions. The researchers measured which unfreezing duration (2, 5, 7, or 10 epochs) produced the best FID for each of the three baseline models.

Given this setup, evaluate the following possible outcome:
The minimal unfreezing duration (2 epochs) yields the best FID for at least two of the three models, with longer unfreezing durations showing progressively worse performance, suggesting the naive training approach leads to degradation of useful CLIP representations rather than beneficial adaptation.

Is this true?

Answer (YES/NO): NO